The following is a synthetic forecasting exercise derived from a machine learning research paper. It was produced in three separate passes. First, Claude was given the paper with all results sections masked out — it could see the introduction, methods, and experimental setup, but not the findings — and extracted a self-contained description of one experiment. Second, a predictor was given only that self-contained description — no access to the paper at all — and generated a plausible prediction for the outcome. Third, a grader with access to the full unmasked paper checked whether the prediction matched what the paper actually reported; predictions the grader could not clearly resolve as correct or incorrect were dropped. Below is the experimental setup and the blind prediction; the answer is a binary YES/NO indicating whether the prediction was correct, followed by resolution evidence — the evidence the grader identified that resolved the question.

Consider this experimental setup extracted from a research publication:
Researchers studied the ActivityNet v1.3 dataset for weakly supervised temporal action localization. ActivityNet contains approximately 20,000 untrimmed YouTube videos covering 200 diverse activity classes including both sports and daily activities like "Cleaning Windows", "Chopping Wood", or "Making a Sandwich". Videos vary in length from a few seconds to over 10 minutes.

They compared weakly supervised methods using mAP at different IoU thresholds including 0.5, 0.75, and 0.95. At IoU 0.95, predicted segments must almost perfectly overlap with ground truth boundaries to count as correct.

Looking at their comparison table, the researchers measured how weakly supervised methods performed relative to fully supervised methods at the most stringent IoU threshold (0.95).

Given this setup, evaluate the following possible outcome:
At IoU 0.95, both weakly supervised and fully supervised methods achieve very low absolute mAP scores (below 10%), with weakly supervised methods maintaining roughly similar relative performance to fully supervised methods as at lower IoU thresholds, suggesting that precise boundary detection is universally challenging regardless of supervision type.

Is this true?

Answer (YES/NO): YES